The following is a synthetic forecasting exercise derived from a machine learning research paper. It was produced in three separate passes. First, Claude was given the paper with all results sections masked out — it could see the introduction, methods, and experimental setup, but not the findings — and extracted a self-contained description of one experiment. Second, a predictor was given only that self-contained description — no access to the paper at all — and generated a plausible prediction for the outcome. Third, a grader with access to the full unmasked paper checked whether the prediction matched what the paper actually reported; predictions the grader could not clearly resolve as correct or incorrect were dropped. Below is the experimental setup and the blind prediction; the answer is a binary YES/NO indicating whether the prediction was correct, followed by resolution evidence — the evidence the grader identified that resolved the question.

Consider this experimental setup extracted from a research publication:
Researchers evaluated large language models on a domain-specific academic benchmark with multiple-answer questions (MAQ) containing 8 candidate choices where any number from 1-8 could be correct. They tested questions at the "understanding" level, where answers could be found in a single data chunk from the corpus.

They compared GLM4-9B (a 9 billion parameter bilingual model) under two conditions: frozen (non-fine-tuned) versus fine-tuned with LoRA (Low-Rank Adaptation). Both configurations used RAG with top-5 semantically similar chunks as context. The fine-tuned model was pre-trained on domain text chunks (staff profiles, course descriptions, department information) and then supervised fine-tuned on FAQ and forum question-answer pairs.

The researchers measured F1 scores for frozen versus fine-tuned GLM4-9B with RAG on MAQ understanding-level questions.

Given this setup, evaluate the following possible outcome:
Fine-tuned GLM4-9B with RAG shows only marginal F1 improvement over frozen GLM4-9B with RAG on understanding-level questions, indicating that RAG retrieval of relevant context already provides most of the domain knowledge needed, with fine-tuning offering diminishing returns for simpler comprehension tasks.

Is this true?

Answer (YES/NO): NO